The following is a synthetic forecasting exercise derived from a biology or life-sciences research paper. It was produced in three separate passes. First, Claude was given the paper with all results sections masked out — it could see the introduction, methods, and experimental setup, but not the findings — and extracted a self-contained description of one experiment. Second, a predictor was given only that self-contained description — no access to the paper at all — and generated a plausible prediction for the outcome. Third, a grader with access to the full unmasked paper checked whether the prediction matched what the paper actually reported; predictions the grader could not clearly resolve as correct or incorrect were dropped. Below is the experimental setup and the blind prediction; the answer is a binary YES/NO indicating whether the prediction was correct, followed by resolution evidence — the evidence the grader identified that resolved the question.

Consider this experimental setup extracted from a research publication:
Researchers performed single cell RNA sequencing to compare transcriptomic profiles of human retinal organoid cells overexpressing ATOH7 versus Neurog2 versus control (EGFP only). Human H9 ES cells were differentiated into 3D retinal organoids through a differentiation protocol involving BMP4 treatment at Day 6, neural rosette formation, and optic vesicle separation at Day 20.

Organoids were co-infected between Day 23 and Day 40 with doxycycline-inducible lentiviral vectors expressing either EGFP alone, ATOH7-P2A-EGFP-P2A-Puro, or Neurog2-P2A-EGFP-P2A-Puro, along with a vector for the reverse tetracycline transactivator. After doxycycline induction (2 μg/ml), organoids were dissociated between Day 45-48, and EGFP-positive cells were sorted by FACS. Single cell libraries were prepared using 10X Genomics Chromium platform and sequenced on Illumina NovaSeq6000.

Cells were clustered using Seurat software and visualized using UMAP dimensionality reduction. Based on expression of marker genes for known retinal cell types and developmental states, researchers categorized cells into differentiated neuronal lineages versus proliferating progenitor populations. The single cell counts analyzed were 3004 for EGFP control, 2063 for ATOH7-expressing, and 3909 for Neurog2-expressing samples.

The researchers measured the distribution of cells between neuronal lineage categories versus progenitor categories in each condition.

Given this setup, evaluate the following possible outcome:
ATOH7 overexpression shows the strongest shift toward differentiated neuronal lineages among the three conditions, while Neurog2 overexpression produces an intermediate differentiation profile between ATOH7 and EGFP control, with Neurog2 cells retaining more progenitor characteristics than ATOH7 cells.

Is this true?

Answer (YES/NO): NO